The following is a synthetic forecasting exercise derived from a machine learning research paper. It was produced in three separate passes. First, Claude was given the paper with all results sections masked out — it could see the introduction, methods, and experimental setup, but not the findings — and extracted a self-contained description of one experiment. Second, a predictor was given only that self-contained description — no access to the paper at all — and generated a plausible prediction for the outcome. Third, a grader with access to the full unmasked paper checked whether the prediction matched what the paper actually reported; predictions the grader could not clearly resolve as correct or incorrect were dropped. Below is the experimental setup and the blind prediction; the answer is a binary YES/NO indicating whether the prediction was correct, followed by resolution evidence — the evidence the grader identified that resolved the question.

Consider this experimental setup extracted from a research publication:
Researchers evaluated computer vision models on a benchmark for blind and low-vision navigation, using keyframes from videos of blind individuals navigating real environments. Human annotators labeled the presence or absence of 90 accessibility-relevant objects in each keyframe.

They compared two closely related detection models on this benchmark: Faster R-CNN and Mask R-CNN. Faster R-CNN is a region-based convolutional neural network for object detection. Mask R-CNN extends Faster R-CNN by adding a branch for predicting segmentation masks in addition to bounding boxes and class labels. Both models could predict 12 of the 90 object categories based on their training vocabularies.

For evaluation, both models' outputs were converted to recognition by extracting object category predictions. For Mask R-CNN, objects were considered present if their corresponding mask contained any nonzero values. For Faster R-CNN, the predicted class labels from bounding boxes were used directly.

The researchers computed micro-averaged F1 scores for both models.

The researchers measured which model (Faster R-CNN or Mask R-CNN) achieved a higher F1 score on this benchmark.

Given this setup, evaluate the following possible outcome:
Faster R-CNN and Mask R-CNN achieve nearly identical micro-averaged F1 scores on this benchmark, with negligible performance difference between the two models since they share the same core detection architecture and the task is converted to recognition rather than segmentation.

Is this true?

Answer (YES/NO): YES